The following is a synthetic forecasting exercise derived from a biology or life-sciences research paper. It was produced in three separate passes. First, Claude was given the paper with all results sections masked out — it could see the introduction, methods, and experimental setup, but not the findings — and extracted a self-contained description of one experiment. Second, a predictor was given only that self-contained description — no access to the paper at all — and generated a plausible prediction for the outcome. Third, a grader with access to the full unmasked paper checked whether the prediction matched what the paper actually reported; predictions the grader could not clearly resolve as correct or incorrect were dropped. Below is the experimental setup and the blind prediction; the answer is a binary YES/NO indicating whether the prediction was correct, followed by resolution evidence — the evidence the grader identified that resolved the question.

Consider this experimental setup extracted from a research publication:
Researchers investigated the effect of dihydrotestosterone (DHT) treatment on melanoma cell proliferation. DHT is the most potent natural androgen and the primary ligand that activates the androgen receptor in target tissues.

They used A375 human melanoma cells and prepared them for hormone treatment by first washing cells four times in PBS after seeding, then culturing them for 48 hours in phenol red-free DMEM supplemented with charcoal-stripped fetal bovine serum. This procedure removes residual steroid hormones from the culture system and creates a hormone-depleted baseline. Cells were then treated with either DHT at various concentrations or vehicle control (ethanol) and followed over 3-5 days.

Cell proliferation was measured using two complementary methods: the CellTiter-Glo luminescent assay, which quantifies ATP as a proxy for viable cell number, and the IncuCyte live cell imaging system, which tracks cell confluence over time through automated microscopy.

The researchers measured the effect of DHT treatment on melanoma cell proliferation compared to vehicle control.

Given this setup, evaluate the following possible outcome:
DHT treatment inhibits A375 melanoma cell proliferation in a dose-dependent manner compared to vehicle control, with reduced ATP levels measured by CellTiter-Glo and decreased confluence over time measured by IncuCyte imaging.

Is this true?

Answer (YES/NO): NO